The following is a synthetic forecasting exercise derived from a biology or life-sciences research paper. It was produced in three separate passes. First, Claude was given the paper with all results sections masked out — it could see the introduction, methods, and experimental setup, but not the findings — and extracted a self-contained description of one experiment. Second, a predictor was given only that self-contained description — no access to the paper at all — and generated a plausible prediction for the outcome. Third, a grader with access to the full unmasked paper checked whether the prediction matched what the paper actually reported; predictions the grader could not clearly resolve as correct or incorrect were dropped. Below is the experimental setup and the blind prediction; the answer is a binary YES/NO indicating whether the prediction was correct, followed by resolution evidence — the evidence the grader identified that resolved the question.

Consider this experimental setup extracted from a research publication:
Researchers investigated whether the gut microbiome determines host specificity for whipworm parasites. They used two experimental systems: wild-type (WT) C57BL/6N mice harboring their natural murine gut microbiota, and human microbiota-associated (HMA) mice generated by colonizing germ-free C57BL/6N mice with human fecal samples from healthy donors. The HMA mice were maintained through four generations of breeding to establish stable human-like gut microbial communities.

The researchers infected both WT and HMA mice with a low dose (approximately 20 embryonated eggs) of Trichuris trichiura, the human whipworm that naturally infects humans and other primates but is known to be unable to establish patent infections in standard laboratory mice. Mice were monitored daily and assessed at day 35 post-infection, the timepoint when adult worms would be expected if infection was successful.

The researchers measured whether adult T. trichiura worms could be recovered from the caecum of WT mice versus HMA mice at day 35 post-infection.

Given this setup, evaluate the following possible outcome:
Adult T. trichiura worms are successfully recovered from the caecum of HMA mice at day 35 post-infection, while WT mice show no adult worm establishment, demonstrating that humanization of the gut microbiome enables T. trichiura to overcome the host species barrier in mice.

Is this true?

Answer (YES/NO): YES